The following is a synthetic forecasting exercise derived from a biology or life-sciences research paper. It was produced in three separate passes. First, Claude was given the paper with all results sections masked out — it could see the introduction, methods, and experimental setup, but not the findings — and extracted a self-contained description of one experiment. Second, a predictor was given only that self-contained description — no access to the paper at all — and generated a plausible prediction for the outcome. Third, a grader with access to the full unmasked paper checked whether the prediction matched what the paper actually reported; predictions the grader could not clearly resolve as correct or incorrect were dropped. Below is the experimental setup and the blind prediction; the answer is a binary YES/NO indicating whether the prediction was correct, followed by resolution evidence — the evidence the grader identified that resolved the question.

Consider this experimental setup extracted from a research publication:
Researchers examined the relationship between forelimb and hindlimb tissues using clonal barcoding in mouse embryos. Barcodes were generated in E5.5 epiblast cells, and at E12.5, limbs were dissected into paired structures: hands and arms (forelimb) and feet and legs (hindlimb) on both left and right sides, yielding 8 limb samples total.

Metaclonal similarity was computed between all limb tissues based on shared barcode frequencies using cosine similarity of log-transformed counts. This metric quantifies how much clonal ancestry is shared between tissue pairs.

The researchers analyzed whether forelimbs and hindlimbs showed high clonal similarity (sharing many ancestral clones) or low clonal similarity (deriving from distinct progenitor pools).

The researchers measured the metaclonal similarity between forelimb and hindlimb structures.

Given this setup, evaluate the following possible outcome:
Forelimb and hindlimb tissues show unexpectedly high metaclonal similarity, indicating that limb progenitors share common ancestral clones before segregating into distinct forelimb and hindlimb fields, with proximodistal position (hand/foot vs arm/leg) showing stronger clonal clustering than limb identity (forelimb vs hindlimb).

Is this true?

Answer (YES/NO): NO